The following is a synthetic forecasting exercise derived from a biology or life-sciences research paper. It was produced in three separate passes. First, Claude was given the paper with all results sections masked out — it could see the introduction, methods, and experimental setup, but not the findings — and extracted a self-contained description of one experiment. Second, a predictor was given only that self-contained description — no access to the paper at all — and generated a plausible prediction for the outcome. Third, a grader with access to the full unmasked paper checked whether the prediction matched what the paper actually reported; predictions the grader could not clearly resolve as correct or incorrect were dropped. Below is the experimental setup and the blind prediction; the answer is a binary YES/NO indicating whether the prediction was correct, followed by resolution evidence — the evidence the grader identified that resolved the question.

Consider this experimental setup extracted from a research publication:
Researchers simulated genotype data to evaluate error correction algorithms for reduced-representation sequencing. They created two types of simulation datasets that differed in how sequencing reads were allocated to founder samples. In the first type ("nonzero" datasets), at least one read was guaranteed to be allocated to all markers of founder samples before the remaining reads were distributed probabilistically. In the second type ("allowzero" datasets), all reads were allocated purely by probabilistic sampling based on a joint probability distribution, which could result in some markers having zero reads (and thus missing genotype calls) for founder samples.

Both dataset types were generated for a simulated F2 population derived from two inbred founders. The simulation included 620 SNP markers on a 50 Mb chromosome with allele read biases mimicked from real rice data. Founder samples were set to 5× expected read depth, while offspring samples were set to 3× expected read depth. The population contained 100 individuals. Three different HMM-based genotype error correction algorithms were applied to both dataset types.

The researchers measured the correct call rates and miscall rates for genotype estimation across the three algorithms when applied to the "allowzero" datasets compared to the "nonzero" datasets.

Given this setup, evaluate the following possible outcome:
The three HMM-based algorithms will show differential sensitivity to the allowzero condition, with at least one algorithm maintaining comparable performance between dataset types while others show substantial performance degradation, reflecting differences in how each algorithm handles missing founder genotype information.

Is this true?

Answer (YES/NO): NO